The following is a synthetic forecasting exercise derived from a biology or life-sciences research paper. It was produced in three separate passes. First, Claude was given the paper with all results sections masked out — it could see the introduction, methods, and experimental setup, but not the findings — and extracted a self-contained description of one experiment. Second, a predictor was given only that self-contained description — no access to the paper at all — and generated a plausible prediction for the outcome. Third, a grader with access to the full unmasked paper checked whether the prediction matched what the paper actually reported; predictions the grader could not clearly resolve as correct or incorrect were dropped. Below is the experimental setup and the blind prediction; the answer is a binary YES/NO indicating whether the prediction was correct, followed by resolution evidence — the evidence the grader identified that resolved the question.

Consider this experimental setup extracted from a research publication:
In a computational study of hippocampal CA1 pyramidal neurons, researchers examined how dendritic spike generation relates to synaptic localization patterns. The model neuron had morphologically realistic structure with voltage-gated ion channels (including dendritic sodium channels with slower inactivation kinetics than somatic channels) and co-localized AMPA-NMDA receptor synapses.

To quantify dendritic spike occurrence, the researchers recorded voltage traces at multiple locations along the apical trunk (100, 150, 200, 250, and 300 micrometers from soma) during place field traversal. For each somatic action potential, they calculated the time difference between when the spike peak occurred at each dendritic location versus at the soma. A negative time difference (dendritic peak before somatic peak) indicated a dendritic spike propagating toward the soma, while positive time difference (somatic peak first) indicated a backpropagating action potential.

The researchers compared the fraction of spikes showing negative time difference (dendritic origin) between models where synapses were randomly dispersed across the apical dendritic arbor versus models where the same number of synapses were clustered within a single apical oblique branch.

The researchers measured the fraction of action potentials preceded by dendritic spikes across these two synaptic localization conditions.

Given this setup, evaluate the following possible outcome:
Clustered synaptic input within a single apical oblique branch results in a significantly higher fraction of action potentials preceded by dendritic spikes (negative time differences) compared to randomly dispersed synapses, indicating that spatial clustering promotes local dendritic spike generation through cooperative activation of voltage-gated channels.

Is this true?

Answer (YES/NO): NO